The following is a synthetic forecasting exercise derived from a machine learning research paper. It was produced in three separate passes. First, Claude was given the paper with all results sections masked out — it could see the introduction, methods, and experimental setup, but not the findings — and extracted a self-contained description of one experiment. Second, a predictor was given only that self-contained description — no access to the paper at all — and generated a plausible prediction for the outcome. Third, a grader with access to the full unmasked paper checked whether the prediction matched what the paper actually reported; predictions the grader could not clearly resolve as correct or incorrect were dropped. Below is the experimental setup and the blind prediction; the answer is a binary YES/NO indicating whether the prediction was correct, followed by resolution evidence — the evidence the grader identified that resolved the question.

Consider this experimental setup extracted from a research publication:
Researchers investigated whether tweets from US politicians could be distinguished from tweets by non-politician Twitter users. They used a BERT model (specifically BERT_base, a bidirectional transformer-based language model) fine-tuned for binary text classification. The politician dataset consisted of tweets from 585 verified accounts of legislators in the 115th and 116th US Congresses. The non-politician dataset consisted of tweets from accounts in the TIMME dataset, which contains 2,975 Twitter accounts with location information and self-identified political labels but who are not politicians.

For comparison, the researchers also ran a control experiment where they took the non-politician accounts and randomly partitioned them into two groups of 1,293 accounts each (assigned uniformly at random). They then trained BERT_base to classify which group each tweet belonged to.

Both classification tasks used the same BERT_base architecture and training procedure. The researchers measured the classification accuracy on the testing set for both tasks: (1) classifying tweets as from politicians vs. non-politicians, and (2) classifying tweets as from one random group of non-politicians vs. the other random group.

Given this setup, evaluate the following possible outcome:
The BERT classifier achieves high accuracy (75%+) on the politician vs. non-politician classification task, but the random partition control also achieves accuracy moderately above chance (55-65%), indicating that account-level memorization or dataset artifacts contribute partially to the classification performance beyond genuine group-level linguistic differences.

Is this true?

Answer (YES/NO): NO